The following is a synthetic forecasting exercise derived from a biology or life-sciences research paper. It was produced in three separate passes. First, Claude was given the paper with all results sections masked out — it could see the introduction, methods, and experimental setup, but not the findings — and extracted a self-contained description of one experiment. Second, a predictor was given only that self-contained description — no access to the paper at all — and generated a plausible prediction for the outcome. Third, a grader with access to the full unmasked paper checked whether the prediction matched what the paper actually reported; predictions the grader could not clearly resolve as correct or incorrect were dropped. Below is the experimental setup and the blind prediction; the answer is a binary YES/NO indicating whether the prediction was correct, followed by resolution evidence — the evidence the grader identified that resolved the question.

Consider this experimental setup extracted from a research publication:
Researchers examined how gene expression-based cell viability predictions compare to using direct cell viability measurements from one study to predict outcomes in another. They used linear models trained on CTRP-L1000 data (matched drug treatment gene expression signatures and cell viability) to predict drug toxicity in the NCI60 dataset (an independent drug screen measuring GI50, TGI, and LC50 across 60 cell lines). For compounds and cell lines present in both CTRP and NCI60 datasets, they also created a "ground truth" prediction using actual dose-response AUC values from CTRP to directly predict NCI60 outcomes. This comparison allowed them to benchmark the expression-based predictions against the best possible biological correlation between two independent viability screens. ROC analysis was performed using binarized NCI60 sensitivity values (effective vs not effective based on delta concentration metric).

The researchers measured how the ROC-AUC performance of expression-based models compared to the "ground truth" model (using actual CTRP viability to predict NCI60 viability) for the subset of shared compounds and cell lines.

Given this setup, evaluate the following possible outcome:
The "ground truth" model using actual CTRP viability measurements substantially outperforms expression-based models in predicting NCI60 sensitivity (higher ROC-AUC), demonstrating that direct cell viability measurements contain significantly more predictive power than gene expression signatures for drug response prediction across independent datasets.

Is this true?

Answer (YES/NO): NO